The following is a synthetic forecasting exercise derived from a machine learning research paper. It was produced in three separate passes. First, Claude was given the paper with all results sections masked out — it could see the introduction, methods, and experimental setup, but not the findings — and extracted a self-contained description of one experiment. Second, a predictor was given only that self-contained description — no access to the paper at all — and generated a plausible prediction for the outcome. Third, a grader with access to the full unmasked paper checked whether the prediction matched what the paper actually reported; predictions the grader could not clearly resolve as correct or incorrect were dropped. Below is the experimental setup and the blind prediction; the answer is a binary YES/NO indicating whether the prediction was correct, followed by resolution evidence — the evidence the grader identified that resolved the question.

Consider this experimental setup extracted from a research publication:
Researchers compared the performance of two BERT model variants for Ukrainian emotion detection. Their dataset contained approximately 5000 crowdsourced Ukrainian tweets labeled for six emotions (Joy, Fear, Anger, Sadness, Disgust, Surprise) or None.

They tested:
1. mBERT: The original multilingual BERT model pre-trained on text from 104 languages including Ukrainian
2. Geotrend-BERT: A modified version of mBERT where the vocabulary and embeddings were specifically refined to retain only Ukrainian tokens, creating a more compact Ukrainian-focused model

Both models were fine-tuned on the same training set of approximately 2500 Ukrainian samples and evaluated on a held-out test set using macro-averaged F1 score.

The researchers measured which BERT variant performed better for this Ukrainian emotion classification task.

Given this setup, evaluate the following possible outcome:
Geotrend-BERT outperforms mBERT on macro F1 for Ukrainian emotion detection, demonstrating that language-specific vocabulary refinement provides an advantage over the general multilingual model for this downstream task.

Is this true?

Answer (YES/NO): YES